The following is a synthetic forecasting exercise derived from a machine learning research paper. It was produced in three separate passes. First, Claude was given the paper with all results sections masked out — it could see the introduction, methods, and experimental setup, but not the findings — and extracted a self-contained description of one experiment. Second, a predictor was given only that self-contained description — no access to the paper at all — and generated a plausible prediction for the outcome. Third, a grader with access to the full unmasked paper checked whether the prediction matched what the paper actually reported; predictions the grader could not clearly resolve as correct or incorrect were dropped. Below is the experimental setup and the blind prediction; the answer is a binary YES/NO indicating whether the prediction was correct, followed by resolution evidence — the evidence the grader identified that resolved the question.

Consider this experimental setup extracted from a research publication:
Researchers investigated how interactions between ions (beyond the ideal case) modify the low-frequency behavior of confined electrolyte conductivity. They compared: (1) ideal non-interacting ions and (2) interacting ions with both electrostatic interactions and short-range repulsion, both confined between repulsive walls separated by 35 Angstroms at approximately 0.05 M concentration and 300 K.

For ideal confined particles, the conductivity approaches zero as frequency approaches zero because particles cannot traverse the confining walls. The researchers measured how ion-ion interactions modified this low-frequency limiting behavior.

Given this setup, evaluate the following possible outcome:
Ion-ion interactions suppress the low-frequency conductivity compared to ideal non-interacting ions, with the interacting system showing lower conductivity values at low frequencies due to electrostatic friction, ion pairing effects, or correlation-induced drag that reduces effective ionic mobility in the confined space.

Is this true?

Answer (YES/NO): NO